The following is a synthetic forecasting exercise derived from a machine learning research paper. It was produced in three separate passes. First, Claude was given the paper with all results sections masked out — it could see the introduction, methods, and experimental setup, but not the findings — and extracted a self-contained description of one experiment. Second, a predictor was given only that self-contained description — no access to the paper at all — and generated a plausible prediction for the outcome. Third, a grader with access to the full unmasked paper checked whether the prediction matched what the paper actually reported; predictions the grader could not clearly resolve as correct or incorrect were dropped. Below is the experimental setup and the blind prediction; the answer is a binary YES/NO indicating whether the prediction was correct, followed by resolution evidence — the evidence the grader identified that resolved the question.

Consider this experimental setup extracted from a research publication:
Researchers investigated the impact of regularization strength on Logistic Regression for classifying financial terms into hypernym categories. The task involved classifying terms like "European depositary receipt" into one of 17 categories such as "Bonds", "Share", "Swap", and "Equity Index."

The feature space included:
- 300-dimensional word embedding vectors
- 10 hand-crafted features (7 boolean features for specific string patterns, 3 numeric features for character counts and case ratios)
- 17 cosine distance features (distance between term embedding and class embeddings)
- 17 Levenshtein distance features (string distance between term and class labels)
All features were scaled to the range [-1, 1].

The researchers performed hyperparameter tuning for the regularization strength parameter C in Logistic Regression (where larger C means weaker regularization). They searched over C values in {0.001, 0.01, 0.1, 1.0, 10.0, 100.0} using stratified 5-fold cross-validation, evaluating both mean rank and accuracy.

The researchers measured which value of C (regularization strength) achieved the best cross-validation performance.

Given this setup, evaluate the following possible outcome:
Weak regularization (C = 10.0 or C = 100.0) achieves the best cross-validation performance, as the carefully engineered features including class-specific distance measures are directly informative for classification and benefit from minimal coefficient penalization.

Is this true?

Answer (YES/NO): NO